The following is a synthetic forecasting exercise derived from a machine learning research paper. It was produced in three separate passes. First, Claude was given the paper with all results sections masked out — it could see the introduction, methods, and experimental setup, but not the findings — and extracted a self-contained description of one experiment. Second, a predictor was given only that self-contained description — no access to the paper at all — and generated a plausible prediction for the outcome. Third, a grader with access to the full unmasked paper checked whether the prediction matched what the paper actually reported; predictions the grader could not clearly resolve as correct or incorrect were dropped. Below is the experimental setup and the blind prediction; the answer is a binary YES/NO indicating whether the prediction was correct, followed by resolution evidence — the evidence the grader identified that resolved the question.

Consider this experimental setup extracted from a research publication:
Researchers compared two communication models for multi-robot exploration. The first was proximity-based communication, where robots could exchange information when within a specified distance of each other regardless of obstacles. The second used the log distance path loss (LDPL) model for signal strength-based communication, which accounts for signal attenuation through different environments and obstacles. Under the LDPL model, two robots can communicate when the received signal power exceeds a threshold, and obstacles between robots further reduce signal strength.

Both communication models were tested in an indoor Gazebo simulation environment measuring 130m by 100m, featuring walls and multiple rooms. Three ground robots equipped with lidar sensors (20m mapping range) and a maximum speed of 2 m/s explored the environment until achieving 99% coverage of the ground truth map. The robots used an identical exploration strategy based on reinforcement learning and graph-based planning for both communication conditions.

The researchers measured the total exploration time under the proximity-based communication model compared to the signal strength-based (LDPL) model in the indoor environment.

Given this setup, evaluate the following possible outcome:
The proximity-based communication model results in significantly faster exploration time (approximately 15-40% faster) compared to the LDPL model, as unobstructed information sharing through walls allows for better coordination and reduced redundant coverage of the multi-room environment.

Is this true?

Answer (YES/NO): YES